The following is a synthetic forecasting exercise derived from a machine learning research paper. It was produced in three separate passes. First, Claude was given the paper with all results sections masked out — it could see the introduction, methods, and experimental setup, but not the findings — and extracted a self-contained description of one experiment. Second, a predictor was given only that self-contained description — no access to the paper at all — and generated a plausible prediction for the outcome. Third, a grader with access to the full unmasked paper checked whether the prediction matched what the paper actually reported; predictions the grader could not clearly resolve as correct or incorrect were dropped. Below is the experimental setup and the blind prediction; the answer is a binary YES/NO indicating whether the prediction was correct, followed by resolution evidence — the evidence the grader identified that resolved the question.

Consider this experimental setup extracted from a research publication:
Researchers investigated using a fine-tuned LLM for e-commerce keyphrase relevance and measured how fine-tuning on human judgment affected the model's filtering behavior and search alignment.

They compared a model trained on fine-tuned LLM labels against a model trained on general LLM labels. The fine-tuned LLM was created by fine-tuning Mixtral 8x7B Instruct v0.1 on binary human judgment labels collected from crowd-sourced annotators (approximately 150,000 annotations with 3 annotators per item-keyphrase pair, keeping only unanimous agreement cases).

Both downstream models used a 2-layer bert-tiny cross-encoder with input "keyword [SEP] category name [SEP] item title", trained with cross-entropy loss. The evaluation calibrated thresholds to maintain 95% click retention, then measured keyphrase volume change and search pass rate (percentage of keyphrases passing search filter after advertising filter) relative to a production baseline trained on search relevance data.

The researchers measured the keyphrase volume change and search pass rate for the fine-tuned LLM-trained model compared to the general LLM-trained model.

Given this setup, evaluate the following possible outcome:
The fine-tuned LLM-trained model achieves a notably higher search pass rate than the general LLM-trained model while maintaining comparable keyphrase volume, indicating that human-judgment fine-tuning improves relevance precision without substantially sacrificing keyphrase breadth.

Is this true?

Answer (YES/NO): NO